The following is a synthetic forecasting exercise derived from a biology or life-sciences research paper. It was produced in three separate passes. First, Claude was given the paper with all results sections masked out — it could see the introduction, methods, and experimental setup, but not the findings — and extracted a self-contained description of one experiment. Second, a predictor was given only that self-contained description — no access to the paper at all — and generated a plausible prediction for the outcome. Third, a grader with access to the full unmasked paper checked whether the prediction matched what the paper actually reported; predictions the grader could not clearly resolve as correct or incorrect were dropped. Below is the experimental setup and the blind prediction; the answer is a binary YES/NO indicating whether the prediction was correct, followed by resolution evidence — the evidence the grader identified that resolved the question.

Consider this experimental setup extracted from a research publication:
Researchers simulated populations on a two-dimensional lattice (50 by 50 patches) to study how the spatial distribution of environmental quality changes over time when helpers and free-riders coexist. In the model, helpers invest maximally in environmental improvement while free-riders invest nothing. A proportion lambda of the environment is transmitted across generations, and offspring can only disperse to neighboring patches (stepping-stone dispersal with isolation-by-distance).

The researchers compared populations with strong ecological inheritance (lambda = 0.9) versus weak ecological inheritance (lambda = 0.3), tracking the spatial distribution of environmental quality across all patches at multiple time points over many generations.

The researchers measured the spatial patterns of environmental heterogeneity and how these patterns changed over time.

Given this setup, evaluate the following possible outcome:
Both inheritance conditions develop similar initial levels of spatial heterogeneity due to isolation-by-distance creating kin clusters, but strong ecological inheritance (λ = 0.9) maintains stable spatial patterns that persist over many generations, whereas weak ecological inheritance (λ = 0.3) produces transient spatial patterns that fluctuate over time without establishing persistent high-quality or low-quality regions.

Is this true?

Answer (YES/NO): NO